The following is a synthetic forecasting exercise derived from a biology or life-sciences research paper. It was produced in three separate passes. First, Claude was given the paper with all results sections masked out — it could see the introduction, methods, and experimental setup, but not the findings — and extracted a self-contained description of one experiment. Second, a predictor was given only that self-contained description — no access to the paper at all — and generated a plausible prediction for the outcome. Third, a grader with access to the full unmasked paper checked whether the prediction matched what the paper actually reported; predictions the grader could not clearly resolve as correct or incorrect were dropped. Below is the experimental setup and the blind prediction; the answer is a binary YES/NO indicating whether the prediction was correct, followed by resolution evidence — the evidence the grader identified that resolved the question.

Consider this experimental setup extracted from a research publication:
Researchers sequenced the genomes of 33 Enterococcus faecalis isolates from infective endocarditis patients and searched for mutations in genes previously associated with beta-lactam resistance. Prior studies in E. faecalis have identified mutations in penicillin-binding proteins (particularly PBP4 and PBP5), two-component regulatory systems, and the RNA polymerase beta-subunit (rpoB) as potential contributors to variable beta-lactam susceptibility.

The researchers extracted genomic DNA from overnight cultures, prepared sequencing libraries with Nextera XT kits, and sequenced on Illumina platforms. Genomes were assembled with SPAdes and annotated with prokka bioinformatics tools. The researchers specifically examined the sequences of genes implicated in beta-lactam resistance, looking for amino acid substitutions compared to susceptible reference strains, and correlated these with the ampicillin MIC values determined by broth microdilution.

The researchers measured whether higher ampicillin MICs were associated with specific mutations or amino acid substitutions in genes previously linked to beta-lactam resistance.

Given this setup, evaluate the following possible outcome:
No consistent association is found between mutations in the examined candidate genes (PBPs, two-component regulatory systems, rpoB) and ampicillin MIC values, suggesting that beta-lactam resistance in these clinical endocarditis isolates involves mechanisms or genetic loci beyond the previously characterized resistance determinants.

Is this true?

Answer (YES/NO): NO